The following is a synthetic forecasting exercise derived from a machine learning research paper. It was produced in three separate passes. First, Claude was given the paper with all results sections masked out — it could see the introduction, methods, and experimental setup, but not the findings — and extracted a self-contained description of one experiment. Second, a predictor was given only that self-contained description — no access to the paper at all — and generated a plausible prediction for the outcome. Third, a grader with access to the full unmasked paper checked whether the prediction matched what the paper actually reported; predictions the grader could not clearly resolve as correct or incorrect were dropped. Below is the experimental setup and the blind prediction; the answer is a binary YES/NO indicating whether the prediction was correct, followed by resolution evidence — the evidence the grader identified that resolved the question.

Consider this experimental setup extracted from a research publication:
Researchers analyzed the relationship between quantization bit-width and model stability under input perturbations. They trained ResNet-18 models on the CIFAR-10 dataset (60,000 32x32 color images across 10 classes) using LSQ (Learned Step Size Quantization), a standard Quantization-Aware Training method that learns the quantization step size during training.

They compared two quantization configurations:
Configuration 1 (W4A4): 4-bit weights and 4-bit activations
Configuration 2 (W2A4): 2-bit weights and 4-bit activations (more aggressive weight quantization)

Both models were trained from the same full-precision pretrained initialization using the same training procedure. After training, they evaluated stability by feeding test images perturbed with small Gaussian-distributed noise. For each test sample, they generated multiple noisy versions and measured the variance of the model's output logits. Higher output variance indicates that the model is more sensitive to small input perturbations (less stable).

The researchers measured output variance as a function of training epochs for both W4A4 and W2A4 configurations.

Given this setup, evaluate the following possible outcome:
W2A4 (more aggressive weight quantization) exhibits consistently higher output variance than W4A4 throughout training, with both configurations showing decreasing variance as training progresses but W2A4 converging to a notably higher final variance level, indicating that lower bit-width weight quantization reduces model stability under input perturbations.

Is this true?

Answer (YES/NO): NO